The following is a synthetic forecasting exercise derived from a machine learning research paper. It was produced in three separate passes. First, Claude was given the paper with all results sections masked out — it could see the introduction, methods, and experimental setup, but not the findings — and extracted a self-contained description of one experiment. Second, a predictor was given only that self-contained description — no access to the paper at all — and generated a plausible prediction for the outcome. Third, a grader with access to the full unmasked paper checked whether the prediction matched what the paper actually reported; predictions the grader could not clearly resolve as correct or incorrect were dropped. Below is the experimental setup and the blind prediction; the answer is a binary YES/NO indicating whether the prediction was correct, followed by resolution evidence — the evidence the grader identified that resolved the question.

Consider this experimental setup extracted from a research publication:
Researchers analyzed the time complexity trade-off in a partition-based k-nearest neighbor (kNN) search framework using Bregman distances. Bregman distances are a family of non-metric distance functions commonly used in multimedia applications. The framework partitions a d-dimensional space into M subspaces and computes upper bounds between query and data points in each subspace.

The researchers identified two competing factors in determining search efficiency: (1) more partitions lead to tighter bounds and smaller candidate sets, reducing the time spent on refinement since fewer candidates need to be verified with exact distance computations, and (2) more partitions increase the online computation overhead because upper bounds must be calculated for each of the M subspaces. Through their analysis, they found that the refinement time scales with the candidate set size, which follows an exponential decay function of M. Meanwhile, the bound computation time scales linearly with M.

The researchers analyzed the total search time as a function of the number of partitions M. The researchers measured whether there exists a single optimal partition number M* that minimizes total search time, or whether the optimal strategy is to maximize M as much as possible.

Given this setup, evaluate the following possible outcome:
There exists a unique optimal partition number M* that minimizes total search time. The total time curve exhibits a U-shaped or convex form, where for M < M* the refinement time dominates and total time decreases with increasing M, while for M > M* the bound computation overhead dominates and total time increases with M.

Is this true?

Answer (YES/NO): YES